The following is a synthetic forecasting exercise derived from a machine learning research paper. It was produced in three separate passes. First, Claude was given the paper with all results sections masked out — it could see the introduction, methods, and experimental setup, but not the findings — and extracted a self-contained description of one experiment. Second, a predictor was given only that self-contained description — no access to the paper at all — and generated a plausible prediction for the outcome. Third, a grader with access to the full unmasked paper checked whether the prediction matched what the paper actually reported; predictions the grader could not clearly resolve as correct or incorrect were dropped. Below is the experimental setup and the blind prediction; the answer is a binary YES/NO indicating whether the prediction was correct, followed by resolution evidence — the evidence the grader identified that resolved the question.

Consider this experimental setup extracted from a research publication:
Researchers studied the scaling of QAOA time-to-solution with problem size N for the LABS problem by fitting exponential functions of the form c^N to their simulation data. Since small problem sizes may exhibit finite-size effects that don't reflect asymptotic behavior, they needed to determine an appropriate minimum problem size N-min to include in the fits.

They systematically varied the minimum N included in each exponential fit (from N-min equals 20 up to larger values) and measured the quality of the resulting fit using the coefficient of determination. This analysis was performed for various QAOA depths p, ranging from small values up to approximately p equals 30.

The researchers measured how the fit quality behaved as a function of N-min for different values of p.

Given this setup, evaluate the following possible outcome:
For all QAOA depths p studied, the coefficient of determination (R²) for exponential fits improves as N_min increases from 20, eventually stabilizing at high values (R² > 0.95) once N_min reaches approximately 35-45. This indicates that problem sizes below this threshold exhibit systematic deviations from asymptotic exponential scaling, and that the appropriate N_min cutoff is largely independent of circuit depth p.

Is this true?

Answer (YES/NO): NO